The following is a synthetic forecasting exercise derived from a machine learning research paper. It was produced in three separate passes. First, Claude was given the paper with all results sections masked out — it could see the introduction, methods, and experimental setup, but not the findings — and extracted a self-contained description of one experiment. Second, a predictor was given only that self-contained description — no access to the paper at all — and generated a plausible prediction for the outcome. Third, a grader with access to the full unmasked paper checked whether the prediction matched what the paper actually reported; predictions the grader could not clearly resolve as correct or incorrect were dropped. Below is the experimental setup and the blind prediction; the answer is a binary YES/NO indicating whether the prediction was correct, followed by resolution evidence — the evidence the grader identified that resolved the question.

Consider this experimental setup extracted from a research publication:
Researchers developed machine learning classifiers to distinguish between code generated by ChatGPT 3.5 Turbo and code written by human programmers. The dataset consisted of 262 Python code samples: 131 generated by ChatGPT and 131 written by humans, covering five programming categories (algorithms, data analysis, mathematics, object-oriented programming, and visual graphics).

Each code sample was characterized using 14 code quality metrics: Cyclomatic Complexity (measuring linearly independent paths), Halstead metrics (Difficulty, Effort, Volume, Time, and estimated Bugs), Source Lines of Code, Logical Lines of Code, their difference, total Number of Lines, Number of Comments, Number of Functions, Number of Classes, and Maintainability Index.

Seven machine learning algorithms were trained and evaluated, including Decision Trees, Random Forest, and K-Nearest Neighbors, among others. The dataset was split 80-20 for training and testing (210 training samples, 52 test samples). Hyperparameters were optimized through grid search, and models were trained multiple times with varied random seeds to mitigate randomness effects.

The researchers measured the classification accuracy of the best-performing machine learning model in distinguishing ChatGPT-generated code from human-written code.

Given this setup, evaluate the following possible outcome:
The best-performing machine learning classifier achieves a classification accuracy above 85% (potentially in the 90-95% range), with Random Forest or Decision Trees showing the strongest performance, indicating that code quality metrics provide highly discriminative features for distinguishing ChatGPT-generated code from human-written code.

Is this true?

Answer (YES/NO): YES